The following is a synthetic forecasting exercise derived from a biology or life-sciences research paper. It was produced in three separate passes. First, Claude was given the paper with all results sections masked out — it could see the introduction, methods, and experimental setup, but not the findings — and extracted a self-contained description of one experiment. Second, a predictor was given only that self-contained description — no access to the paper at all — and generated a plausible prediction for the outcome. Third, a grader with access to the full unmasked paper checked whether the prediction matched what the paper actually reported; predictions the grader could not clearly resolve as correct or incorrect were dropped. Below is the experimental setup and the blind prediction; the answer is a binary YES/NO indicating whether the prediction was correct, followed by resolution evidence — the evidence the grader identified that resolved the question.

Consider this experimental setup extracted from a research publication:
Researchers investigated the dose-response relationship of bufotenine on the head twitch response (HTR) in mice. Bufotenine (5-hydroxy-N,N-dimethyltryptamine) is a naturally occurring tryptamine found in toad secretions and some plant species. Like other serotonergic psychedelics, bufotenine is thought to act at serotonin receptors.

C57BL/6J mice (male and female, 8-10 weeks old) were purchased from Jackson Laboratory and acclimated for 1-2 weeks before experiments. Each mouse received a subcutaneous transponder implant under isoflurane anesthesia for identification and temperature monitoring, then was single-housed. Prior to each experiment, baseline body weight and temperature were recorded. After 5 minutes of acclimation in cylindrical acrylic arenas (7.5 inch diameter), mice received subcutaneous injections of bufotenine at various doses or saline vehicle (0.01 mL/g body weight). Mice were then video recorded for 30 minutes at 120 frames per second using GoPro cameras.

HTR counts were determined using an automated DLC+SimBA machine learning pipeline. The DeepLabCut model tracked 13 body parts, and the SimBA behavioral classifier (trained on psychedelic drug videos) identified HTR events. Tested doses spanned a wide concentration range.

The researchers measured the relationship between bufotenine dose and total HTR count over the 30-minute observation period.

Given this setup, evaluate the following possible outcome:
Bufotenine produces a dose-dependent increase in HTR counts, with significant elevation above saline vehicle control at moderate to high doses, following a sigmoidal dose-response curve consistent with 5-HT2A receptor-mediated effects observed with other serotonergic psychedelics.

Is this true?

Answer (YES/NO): NO